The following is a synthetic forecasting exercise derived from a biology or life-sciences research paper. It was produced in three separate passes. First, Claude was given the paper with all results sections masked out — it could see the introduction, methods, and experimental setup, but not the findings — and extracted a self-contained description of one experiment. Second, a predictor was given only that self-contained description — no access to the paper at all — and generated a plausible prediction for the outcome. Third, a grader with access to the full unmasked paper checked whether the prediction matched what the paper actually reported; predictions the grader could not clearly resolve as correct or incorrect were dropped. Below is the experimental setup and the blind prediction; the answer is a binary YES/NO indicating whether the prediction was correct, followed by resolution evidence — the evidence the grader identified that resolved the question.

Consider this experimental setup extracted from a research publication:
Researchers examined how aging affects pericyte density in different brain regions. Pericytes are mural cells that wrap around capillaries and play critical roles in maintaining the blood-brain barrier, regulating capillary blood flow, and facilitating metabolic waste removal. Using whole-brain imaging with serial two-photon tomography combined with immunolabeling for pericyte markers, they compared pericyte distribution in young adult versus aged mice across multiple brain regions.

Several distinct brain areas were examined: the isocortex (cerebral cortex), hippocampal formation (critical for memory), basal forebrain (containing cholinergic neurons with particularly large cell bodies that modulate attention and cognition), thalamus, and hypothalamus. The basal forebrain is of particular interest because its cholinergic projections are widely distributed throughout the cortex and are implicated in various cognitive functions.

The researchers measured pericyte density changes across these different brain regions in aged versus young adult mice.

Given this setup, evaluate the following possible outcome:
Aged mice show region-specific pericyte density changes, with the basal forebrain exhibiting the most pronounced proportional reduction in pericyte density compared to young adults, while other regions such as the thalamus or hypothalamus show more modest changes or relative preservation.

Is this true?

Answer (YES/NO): YES